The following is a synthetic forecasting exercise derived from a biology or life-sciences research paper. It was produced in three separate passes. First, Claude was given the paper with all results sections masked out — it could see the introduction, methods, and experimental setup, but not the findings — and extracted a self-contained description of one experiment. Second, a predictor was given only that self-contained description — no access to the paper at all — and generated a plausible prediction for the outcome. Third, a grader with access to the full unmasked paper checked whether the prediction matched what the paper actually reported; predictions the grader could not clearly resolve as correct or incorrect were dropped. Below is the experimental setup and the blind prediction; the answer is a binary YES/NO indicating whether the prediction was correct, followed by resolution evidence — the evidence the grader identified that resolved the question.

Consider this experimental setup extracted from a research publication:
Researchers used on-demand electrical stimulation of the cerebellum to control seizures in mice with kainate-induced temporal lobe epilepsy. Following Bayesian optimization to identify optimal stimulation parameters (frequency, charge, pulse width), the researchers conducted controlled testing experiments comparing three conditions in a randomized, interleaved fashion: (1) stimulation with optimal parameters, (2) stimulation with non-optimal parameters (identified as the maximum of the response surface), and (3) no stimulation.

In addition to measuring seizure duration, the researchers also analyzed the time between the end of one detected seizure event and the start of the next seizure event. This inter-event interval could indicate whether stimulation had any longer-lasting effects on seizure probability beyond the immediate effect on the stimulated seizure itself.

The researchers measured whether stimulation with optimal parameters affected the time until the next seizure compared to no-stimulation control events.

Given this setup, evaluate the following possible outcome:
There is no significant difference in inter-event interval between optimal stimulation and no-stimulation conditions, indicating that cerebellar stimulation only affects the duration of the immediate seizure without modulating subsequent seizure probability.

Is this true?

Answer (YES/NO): NO